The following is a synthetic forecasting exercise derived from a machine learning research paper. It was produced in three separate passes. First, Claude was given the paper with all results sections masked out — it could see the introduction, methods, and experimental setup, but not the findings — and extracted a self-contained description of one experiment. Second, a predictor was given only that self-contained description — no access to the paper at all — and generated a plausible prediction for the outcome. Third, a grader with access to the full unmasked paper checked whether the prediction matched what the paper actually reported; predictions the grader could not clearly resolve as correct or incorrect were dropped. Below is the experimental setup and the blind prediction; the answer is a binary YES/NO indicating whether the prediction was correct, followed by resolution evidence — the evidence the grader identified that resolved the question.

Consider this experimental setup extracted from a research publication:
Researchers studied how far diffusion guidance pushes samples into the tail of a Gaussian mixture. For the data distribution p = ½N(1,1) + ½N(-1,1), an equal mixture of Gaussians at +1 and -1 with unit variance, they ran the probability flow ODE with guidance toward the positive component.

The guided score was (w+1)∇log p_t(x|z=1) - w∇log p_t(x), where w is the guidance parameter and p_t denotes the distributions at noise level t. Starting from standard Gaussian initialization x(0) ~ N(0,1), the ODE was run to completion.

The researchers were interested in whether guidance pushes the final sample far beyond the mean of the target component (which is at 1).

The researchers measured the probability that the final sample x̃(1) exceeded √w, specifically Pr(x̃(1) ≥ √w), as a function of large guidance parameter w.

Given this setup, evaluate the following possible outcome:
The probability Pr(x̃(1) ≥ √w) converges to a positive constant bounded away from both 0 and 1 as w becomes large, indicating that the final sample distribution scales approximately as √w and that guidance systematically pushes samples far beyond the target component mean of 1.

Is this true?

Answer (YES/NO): NO